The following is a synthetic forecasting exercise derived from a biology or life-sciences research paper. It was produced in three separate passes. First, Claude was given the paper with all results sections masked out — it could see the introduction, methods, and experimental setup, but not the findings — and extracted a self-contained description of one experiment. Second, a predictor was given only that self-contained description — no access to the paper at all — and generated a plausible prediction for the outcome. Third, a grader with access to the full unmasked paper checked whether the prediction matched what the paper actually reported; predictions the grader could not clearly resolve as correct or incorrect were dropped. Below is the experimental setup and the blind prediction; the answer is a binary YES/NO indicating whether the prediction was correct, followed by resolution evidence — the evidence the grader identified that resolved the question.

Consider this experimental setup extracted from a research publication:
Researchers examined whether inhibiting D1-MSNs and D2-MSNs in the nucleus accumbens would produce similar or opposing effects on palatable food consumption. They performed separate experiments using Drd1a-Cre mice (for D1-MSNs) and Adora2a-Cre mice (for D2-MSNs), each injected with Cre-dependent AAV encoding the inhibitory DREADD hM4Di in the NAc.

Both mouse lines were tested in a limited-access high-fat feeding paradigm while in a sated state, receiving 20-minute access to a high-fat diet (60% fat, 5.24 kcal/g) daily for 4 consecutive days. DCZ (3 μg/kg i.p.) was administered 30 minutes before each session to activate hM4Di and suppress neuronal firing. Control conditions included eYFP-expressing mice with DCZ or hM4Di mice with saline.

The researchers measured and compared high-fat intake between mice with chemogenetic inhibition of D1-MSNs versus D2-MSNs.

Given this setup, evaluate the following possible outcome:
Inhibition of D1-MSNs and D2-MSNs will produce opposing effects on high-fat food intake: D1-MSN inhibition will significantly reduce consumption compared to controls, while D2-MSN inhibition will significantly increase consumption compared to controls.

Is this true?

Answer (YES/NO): NO